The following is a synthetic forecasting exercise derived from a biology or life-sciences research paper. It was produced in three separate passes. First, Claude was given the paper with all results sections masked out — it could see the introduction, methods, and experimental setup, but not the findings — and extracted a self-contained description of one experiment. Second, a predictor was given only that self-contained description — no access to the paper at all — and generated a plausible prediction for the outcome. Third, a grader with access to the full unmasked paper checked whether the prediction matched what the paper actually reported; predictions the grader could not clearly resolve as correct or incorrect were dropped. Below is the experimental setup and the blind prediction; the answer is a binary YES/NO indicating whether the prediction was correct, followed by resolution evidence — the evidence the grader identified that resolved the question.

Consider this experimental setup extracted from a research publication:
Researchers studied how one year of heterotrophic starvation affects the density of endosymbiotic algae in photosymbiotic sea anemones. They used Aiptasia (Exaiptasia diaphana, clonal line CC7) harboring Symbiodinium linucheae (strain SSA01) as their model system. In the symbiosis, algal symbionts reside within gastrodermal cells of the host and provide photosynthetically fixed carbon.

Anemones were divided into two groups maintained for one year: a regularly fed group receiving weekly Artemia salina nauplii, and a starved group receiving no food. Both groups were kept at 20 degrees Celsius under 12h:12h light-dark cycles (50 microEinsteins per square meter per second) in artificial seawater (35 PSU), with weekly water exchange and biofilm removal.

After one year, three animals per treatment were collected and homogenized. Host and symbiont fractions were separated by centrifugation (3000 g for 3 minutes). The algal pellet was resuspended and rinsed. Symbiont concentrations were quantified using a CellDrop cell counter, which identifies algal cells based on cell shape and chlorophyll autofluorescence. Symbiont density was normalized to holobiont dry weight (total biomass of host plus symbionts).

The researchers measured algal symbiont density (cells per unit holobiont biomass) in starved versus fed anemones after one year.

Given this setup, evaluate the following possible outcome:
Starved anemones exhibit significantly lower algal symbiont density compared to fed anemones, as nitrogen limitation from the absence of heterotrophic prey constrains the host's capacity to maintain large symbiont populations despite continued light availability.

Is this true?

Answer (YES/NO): YES